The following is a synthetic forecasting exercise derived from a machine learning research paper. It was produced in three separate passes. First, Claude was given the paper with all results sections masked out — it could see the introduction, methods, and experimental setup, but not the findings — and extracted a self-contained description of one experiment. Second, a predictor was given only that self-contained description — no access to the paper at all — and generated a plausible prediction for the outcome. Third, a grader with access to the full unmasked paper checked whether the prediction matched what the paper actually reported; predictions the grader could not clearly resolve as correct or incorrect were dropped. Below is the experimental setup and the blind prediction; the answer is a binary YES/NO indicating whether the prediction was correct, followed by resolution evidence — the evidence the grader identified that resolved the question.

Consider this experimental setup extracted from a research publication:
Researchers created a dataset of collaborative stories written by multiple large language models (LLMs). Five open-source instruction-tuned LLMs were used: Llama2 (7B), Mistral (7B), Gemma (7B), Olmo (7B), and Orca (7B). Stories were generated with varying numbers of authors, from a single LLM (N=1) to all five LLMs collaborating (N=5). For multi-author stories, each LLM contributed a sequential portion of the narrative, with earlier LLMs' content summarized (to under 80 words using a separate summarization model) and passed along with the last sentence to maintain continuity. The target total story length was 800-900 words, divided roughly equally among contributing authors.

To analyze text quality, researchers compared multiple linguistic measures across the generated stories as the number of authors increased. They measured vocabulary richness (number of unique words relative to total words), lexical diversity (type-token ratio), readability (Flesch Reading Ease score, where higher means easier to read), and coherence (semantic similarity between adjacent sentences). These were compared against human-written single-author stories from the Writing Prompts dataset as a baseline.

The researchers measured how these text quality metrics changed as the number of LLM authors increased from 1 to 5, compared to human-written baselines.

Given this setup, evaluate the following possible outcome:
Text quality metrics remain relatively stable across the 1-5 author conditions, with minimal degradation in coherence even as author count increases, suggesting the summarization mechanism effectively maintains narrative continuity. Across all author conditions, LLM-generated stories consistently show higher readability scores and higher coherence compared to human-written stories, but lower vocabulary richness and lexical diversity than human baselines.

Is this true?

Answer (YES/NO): NO